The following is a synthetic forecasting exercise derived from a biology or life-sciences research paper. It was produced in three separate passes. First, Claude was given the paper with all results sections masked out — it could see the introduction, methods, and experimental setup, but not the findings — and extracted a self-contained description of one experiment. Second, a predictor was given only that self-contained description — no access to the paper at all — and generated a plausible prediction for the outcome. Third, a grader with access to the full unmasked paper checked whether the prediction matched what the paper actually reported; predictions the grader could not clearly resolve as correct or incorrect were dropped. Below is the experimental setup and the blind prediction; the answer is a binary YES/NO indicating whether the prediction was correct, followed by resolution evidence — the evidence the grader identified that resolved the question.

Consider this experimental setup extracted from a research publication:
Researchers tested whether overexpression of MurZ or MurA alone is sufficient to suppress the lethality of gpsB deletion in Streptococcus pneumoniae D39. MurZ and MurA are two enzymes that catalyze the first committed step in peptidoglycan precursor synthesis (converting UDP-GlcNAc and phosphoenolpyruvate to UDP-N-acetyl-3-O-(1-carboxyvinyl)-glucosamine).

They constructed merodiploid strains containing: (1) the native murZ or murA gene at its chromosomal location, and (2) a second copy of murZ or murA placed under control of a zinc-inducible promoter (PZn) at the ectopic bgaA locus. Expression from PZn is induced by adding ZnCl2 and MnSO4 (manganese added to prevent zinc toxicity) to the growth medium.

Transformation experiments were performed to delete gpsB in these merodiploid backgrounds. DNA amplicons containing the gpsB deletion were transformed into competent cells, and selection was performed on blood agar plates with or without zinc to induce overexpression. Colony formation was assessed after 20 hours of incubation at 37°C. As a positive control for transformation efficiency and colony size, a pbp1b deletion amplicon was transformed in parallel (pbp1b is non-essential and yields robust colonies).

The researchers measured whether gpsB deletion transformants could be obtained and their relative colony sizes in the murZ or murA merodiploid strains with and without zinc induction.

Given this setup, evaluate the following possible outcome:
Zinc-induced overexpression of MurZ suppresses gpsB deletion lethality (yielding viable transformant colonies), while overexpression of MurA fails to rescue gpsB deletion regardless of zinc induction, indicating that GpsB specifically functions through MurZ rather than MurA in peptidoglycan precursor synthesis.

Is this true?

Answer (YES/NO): NO